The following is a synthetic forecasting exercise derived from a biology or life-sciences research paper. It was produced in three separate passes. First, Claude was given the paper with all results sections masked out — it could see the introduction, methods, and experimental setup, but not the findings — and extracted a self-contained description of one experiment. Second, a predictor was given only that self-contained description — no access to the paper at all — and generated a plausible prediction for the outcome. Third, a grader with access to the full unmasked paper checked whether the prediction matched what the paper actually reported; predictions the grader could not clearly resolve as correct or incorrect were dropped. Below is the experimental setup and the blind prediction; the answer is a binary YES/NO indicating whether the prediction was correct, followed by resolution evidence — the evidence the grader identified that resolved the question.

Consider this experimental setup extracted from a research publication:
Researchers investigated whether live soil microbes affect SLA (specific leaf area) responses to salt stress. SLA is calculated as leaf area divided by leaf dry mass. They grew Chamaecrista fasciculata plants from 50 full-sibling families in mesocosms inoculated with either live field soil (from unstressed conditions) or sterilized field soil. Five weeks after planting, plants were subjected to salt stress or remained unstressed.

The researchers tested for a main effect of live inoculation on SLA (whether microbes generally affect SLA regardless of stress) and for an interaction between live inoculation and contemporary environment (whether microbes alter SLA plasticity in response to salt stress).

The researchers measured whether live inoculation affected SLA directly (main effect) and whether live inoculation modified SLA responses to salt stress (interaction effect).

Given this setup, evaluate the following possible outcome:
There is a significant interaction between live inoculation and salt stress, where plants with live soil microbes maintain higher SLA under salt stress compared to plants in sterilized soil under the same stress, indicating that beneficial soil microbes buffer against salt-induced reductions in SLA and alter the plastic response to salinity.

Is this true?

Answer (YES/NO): NO